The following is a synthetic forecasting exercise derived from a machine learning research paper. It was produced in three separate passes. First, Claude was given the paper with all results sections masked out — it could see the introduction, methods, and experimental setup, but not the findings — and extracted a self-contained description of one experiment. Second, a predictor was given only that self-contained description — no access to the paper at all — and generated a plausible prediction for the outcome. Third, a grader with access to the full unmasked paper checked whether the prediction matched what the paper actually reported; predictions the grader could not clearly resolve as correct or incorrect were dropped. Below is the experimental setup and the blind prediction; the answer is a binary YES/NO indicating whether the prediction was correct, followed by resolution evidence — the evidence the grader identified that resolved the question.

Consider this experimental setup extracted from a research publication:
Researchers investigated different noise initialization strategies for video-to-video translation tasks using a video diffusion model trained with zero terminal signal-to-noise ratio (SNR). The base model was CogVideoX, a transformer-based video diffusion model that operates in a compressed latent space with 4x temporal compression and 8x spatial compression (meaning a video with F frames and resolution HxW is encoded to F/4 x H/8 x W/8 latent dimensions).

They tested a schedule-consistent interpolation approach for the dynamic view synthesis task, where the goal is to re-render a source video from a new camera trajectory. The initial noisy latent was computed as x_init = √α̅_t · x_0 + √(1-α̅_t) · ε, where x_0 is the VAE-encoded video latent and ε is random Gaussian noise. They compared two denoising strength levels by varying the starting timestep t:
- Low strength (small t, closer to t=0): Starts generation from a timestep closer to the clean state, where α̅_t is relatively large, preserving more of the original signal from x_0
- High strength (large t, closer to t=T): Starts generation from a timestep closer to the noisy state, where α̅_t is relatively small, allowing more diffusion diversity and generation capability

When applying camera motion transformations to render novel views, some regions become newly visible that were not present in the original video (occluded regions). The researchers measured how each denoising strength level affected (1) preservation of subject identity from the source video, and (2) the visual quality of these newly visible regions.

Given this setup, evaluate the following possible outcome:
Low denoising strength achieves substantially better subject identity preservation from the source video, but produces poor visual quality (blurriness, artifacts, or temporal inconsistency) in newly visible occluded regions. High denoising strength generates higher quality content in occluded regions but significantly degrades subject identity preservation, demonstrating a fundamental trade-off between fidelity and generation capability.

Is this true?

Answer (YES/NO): NO